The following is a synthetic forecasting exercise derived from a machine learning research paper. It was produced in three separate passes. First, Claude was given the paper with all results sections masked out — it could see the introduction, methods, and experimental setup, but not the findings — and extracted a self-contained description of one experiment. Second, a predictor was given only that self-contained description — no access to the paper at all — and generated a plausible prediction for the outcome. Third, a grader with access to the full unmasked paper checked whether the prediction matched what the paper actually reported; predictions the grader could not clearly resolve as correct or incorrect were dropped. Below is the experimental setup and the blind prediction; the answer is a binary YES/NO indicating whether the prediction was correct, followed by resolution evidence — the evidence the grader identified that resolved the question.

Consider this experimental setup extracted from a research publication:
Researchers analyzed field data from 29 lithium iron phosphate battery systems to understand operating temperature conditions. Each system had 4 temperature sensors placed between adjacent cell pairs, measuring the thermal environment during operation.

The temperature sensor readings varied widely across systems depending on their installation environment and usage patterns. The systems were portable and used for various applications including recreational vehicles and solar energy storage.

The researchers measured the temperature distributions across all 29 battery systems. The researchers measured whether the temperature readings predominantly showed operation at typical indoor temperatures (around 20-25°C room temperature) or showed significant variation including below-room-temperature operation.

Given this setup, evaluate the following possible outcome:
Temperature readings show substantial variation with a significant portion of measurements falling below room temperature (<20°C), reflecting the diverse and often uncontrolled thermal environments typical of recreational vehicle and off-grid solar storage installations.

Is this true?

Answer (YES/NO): YES